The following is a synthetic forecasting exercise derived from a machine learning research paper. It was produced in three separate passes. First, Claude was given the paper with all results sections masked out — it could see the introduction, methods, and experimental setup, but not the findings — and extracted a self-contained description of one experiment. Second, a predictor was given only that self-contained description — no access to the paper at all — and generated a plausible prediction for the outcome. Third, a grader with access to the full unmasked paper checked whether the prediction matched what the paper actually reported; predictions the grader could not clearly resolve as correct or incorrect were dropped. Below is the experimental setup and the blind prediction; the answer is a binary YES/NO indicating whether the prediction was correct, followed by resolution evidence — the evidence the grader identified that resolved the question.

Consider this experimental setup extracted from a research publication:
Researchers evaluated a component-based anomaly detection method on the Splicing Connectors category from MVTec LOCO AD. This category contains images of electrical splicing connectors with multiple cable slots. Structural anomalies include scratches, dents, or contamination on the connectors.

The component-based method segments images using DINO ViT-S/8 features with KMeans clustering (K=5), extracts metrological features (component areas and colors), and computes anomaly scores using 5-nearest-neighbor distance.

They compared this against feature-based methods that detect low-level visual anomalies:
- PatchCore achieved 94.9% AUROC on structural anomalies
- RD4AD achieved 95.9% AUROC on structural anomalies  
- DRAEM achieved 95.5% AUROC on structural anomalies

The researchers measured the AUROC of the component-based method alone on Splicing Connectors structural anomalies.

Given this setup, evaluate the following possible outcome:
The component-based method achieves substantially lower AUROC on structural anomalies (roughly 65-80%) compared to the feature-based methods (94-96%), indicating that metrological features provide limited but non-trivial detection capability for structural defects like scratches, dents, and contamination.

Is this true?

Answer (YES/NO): NO